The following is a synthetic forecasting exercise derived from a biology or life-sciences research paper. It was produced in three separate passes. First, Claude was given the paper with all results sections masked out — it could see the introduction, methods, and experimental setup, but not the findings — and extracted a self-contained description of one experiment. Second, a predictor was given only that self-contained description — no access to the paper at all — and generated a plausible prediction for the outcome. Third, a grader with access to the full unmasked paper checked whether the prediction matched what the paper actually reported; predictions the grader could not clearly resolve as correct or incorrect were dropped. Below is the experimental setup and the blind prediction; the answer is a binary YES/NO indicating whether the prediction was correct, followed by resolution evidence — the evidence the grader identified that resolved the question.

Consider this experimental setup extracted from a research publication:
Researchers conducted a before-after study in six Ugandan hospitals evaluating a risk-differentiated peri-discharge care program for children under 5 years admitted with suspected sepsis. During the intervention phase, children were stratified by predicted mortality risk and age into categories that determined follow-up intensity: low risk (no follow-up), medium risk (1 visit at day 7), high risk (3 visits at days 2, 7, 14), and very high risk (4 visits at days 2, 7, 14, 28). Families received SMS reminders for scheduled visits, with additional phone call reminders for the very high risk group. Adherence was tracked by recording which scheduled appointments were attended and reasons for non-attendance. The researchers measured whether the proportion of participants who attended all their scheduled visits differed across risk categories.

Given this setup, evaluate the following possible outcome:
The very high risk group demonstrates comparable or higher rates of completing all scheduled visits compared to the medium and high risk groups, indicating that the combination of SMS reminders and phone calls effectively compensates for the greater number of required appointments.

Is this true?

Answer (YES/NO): NO